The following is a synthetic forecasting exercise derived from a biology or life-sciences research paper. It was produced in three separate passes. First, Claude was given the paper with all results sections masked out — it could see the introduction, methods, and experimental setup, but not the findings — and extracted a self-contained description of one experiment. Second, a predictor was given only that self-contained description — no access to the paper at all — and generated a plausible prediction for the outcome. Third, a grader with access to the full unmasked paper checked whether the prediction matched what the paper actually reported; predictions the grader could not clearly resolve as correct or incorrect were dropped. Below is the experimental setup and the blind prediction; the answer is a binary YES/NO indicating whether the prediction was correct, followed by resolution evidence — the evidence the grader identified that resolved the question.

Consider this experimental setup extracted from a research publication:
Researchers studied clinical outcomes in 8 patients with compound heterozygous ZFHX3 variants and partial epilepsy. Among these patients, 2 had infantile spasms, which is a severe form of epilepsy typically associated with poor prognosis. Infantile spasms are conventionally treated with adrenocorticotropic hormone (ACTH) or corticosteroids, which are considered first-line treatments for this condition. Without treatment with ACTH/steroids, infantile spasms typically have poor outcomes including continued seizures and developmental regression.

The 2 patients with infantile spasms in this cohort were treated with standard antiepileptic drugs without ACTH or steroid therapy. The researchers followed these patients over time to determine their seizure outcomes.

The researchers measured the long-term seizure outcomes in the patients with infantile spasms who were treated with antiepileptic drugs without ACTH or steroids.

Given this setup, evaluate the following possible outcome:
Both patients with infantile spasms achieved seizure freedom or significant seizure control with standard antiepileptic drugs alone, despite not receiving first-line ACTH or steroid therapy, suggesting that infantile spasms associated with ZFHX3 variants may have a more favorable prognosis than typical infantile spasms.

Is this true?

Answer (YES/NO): YES